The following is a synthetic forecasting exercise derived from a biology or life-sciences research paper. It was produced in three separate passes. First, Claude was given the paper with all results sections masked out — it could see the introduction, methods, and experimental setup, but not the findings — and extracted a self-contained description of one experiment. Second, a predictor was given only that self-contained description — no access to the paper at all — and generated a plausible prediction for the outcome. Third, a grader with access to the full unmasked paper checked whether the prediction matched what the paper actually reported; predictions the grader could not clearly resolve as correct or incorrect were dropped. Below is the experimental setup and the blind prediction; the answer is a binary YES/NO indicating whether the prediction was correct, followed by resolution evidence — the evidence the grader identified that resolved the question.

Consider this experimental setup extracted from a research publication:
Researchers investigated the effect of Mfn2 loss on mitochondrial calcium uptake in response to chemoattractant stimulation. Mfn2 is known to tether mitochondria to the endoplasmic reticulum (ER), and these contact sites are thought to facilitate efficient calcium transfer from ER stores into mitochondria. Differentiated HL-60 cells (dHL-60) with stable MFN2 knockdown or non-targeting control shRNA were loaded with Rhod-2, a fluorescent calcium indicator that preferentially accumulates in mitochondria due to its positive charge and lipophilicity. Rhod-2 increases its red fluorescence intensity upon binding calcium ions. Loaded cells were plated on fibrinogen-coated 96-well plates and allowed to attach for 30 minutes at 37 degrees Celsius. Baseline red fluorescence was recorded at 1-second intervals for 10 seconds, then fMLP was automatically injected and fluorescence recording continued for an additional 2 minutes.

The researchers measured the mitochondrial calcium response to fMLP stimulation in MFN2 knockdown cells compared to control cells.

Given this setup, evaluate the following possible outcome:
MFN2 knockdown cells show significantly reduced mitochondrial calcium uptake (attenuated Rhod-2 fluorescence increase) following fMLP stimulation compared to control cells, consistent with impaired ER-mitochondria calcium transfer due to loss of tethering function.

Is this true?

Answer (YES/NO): YES